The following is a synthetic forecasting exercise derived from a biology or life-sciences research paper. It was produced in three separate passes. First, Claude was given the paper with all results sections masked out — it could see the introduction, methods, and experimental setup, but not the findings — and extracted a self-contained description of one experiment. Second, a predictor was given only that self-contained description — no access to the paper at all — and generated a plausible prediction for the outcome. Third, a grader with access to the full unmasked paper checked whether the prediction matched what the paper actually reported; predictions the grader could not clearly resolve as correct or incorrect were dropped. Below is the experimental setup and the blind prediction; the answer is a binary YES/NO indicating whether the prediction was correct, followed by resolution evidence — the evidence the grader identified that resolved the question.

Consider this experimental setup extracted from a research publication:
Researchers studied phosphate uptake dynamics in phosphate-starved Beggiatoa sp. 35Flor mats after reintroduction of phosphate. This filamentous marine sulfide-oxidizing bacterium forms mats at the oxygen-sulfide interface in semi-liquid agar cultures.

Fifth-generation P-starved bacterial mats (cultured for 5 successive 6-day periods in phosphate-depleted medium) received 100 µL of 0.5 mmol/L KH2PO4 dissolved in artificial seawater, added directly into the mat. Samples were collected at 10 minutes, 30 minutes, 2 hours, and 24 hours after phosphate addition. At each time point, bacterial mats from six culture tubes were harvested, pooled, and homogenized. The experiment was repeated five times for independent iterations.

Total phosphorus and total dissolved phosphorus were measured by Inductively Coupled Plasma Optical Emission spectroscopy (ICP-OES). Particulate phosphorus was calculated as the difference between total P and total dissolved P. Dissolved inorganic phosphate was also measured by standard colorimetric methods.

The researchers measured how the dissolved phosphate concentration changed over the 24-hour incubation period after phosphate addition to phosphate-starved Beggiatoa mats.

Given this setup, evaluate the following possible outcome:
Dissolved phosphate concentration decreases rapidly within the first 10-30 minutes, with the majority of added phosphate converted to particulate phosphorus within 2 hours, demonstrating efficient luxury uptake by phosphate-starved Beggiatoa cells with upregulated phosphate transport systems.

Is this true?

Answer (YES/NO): YES